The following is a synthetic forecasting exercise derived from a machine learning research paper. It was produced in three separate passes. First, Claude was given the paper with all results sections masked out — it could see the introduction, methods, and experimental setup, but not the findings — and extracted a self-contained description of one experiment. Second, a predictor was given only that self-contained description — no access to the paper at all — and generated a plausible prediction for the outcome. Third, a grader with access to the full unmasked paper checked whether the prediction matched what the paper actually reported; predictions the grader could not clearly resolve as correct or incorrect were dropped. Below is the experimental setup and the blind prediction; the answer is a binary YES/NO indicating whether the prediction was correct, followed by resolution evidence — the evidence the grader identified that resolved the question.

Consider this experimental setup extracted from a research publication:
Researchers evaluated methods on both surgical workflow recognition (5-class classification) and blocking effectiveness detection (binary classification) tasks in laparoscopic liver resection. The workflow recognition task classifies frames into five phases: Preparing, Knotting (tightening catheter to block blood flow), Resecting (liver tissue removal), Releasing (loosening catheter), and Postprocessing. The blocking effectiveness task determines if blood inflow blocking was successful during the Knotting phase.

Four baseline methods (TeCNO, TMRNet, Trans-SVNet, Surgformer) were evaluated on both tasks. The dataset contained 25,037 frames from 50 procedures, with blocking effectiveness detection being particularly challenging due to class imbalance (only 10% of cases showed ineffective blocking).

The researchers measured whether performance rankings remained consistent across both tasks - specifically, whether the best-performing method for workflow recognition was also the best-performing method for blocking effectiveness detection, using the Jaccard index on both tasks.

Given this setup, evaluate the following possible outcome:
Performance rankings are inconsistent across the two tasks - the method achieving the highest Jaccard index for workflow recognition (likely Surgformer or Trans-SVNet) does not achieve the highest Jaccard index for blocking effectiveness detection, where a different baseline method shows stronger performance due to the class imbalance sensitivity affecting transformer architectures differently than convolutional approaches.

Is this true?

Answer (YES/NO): NO